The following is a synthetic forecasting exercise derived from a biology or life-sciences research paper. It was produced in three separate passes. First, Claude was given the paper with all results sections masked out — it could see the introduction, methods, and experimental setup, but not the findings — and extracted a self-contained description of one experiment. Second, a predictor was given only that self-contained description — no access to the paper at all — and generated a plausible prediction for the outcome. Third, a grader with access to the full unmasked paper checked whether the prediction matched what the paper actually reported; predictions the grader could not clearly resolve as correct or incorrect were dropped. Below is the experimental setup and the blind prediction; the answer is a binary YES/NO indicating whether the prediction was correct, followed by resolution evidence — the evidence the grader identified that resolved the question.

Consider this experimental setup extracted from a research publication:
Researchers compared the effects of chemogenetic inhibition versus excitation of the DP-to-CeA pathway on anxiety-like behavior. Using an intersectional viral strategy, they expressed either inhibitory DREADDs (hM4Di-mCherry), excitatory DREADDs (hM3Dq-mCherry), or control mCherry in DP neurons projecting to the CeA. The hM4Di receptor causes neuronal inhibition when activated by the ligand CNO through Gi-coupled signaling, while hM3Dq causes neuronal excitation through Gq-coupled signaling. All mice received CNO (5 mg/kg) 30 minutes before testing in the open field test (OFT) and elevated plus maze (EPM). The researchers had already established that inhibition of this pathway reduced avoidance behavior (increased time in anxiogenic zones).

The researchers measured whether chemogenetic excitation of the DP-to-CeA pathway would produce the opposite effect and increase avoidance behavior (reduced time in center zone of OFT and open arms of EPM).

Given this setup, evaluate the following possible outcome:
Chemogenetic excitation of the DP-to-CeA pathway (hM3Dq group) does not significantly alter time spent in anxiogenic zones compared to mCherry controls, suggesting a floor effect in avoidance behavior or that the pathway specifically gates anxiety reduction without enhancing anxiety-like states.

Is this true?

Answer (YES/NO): YES